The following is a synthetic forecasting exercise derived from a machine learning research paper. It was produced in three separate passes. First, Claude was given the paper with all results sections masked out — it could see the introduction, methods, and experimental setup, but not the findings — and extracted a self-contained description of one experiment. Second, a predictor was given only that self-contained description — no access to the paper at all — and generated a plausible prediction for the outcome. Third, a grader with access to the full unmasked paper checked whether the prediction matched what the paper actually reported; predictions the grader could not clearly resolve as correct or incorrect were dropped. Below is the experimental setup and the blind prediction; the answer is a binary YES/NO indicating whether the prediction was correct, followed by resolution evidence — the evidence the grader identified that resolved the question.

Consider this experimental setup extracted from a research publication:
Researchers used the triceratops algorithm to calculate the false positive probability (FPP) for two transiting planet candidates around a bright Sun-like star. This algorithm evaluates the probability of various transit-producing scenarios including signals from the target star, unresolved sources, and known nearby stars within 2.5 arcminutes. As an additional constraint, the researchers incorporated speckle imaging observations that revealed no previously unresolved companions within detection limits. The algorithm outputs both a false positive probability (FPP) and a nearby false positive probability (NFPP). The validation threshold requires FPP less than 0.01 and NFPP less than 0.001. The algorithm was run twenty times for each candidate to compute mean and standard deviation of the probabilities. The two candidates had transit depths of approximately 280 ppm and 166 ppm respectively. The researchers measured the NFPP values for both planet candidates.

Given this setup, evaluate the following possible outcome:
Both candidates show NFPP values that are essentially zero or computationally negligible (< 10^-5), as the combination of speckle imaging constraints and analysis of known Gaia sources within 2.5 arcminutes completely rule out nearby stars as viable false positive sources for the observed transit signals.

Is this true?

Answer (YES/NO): YES